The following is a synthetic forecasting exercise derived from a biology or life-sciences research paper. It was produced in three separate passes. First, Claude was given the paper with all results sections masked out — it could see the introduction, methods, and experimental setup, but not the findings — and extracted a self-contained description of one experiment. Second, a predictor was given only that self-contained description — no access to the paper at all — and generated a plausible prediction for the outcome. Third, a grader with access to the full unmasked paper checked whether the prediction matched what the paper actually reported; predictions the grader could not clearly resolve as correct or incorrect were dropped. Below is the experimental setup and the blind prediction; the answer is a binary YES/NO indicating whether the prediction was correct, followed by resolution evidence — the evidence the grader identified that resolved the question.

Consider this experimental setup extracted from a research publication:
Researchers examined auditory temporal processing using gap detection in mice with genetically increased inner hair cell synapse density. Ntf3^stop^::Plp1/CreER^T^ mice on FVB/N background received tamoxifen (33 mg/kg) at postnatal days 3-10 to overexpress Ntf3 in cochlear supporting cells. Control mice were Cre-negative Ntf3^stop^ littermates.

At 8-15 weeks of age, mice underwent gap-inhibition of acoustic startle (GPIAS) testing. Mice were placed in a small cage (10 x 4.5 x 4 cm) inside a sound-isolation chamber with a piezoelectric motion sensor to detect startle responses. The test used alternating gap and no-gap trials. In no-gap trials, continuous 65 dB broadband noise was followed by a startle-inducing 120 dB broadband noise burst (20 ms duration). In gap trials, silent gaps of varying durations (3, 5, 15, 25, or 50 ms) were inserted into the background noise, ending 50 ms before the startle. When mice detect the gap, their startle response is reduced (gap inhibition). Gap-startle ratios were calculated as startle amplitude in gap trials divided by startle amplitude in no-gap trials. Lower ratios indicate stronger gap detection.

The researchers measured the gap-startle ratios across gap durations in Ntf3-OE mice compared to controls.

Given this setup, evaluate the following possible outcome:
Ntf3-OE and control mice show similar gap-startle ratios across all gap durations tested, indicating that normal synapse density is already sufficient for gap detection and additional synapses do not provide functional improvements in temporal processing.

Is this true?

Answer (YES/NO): NO